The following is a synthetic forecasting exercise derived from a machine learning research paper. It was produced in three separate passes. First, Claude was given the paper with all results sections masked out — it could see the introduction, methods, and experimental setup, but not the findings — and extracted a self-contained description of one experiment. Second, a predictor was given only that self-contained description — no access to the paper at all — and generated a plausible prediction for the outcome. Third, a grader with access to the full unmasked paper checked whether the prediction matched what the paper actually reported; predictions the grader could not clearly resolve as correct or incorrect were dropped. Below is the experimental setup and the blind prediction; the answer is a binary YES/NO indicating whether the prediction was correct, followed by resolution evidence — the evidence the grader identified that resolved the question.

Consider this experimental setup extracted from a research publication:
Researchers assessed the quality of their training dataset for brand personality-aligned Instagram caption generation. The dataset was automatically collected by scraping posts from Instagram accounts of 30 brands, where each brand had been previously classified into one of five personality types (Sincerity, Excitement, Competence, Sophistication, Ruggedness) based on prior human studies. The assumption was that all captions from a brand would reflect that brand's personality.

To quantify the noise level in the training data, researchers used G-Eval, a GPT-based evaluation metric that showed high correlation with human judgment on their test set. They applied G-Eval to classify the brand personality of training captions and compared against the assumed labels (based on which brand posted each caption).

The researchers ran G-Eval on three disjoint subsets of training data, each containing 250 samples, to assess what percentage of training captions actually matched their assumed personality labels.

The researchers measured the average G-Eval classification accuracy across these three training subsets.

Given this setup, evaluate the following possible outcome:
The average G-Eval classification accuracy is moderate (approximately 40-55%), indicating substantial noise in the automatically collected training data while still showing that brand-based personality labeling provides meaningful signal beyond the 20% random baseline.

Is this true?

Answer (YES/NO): YES